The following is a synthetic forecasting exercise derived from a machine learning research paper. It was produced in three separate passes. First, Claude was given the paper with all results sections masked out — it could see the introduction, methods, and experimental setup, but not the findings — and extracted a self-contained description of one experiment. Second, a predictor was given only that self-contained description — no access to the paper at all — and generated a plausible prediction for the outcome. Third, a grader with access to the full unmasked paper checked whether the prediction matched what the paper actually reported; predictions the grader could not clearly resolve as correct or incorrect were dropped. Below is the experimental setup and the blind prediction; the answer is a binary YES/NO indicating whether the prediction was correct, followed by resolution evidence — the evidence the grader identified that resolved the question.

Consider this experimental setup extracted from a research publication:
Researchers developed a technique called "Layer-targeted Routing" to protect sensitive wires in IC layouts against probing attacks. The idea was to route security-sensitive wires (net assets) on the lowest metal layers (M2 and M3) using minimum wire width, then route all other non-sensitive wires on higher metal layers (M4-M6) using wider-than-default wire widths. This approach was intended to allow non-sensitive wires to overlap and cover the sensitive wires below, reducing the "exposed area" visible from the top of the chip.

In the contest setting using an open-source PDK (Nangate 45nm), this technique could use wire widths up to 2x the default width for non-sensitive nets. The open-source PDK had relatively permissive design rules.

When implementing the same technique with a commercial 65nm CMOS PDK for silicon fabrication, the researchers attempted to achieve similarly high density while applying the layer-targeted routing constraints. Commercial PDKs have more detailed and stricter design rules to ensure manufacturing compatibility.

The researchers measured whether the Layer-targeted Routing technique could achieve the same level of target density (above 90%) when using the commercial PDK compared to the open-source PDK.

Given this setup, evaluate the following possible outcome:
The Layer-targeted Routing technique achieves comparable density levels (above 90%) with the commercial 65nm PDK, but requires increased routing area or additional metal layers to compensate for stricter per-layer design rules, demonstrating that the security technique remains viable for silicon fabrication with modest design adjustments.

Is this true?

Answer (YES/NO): NO